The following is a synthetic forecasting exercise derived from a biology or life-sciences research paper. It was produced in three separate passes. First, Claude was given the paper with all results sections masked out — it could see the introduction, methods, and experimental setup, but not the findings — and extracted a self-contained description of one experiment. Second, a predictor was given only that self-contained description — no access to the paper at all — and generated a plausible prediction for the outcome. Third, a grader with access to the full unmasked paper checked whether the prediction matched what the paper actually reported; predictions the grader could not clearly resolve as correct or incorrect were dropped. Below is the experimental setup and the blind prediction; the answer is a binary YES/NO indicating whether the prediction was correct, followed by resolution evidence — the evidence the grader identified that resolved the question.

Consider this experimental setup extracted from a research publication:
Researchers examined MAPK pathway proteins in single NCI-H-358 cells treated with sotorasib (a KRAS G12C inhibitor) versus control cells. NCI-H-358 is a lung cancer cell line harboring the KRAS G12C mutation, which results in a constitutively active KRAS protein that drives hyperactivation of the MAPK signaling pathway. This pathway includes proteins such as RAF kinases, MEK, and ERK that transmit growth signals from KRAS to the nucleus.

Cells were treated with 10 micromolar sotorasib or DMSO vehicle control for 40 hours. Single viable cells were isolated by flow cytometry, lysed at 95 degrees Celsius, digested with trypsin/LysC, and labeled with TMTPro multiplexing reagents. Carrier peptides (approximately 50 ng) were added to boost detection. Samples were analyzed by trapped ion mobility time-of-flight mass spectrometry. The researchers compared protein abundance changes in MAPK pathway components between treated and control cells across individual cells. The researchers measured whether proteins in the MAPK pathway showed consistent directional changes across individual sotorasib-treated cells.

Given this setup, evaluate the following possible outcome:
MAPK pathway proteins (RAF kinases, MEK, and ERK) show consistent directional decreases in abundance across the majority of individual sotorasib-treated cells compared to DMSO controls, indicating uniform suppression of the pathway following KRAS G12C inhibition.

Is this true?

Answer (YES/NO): NO